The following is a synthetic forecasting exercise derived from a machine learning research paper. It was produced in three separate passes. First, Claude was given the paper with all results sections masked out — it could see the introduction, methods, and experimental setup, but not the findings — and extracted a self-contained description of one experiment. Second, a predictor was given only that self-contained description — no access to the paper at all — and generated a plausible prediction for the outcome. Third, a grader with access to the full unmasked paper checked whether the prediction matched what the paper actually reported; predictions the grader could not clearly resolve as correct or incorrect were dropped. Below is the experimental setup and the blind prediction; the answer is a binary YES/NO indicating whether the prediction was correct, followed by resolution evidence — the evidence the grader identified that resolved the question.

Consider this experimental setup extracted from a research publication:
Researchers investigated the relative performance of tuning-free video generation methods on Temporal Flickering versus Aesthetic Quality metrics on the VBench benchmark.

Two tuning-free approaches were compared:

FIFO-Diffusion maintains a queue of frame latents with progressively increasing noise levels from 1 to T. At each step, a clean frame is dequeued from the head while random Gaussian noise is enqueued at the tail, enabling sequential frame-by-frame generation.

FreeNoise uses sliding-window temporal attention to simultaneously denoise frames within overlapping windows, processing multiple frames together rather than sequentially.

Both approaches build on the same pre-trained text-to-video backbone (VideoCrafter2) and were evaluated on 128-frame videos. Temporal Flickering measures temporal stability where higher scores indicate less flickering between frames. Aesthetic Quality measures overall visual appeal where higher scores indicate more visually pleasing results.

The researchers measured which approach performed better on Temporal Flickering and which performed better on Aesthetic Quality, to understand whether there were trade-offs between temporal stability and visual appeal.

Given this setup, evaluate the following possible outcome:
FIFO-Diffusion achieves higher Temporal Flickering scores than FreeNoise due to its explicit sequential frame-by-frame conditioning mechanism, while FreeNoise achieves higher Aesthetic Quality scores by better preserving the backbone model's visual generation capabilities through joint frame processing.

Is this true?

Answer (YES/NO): NO